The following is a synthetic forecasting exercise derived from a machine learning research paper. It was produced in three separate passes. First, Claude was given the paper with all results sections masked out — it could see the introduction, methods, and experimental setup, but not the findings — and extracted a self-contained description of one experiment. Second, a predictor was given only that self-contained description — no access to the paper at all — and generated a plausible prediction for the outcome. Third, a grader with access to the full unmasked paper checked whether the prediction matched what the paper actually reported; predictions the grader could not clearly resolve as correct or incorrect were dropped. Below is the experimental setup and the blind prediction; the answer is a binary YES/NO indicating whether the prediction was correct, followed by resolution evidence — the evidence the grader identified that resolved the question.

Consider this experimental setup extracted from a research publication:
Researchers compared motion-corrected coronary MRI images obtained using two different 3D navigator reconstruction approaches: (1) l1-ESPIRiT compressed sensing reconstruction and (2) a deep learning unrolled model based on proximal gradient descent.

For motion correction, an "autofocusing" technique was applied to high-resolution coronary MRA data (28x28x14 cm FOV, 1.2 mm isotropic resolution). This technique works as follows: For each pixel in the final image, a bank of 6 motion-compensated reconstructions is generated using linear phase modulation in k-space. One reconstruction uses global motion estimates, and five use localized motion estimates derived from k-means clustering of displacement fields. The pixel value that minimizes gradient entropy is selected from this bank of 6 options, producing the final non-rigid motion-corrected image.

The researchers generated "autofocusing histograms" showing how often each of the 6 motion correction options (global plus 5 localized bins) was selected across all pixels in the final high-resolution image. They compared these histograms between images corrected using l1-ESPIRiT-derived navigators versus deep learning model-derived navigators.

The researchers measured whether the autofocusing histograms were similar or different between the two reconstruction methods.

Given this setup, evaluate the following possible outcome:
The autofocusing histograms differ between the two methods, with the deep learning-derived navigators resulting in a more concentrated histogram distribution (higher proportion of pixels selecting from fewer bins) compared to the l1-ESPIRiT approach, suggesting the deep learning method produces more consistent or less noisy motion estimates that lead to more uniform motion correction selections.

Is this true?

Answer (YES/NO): NO